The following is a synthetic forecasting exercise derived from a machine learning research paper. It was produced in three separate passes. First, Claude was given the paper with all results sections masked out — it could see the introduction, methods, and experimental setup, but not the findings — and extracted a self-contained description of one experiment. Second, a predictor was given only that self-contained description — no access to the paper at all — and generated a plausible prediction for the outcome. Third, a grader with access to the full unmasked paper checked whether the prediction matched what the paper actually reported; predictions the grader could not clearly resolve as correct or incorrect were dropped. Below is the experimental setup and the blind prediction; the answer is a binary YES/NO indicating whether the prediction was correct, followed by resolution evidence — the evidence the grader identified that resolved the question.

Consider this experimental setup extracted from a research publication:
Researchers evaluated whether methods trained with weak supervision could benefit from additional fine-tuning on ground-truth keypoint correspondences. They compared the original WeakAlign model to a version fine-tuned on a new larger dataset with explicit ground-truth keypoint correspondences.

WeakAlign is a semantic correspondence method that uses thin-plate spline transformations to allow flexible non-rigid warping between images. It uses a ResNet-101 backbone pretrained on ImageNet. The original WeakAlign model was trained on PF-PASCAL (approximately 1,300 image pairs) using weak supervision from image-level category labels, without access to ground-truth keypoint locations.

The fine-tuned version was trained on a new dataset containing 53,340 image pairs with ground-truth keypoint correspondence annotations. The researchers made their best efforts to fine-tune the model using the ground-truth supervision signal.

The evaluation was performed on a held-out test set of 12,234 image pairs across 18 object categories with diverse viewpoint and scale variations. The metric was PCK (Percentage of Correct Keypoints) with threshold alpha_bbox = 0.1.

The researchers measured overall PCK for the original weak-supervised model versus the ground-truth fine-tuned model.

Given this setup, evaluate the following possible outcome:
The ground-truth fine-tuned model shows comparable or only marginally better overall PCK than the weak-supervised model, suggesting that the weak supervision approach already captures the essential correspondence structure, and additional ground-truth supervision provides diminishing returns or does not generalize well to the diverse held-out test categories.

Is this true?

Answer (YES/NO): NO